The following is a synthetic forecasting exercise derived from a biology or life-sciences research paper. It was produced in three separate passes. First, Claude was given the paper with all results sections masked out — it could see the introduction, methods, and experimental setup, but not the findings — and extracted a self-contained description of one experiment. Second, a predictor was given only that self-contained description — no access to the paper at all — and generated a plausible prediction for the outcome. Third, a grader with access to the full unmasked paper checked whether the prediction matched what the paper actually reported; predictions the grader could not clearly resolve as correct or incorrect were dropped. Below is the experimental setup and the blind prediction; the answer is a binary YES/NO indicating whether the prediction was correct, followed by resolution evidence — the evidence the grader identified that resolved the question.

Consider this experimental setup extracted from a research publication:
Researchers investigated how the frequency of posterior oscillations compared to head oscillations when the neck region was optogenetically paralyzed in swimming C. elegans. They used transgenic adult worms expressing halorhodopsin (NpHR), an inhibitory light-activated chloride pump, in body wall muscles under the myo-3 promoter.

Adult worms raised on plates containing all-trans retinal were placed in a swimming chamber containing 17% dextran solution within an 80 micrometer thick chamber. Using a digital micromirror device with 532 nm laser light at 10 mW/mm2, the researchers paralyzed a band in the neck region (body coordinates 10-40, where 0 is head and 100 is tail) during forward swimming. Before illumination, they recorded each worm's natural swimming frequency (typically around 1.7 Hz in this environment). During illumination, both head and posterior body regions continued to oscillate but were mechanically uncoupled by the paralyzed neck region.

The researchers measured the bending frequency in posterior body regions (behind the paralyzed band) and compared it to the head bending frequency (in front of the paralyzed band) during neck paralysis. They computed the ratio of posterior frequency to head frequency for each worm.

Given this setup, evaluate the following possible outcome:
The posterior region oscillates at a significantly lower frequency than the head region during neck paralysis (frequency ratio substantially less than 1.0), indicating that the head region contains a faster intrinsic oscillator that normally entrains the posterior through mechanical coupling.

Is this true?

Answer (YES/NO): NO